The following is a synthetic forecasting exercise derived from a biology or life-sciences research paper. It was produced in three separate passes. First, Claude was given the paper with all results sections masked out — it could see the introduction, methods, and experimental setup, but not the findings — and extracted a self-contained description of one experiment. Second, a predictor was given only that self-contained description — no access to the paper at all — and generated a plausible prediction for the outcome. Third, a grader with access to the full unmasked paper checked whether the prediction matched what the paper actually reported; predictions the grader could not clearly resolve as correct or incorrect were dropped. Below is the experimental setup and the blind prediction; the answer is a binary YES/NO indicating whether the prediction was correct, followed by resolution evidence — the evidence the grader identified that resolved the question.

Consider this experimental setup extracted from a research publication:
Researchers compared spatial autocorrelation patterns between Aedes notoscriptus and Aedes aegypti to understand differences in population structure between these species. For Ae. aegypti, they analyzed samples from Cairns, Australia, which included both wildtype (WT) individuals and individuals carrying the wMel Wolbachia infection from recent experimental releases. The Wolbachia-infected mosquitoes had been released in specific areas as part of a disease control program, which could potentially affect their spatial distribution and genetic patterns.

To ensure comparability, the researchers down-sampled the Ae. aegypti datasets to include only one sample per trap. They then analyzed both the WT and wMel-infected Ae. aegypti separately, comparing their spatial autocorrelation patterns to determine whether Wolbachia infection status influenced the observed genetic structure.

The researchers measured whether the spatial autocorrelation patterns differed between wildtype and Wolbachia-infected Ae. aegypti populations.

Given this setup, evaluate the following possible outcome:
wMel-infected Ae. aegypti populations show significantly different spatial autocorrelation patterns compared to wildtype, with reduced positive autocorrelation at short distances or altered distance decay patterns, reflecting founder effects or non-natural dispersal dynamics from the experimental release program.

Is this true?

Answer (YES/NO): NO